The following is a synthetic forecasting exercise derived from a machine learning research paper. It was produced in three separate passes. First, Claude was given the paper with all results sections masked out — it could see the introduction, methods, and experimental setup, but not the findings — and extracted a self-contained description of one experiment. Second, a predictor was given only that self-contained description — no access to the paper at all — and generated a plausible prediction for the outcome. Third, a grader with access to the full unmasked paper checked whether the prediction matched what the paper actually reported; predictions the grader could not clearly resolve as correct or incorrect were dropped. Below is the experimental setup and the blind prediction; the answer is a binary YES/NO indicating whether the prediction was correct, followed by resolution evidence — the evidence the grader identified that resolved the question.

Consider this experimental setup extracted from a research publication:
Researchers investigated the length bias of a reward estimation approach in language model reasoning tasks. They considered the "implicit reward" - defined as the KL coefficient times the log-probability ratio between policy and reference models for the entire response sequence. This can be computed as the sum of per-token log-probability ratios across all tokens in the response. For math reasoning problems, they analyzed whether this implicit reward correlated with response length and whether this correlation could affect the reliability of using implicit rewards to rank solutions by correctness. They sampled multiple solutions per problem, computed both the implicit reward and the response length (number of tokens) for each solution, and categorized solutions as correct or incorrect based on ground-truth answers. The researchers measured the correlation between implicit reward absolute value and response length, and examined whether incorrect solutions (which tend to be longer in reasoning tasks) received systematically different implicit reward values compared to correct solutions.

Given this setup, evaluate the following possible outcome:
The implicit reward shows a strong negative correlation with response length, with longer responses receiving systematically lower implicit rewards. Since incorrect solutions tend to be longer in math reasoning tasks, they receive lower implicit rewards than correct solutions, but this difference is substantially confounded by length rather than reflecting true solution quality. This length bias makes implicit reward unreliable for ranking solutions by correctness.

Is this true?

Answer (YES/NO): NO